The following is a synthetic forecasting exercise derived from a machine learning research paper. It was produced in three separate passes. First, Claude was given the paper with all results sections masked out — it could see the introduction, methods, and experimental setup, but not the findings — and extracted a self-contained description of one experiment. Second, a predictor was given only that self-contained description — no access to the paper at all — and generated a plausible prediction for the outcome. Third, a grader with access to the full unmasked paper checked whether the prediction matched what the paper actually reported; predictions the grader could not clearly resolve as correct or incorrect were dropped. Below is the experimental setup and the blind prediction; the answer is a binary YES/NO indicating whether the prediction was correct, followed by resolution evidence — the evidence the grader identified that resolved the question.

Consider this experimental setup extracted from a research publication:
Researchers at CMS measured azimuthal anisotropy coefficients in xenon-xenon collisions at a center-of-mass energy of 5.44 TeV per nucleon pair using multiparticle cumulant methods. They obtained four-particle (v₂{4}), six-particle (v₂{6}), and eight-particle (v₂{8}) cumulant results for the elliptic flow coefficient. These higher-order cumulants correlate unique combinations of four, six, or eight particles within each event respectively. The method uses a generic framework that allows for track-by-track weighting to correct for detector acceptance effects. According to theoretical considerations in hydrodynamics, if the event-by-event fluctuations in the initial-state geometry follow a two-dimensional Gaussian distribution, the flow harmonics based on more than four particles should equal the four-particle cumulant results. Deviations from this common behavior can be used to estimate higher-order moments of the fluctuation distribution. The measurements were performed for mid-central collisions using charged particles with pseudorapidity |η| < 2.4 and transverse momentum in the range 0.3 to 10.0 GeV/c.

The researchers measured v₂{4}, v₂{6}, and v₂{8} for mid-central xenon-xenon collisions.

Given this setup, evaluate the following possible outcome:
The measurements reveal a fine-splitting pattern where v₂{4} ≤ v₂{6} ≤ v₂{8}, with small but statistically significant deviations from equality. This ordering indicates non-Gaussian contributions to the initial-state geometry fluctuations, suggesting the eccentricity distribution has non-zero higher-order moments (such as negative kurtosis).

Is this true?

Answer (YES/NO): NO